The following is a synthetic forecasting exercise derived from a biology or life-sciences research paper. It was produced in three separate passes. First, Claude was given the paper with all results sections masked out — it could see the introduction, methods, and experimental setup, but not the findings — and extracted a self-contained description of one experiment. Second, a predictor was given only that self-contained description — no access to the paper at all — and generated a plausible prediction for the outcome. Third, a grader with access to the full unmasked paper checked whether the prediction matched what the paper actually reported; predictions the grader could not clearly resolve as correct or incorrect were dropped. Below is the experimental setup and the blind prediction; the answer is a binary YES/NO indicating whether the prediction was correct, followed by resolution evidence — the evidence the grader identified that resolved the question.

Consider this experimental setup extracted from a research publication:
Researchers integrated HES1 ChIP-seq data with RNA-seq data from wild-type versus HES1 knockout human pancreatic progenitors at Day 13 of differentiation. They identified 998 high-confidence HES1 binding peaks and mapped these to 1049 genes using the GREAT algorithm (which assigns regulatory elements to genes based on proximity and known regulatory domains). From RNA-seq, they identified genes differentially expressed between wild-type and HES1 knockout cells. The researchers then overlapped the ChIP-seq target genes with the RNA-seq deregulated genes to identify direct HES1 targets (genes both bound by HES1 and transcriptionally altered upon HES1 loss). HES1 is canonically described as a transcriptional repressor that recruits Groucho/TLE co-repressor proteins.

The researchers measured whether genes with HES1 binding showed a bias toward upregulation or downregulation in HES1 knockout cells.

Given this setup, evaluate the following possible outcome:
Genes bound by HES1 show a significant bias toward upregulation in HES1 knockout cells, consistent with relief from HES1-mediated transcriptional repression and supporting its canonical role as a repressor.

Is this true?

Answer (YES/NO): YES